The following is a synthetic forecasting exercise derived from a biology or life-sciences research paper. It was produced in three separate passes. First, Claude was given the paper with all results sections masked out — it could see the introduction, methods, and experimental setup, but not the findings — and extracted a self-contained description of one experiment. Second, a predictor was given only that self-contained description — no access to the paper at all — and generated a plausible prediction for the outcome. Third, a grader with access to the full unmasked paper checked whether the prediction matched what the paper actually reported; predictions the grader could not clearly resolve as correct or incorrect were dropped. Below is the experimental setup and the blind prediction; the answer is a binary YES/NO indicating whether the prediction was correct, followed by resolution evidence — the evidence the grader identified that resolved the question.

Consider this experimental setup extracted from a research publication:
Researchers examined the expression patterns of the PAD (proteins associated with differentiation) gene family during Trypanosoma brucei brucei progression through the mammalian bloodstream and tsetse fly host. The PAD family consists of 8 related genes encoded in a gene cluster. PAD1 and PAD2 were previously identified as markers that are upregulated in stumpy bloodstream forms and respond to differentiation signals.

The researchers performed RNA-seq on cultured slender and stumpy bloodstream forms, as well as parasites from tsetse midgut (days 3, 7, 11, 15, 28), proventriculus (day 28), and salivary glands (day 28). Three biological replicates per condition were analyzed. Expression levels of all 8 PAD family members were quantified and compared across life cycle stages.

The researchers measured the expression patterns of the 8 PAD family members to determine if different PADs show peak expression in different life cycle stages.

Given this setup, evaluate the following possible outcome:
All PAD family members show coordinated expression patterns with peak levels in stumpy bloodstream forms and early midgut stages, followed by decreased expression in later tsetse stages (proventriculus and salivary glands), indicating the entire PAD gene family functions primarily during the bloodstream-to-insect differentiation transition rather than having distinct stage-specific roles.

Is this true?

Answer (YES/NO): NO